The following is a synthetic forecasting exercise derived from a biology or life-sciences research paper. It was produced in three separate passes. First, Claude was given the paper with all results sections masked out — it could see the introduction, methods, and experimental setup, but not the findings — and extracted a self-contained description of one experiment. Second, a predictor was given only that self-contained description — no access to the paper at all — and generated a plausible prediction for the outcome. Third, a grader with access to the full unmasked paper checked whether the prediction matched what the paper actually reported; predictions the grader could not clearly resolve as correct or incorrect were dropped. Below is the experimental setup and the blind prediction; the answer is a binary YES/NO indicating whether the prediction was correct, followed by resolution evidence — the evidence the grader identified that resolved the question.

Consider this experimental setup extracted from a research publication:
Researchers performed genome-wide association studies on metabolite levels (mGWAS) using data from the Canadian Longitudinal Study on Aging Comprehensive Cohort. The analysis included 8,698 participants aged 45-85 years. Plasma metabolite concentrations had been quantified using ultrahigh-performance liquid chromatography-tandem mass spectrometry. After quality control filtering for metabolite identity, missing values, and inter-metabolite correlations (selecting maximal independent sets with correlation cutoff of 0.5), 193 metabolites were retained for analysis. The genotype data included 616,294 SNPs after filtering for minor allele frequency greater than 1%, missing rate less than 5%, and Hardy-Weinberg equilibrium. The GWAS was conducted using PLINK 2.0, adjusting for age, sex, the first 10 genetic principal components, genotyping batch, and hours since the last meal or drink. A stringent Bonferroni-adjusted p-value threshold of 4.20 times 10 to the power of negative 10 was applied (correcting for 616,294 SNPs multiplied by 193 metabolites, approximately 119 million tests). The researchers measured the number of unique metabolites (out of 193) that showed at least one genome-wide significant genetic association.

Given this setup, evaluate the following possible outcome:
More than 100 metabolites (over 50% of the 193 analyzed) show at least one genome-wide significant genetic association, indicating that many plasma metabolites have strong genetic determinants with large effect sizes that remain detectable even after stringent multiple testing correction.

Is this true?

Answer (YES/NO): YES